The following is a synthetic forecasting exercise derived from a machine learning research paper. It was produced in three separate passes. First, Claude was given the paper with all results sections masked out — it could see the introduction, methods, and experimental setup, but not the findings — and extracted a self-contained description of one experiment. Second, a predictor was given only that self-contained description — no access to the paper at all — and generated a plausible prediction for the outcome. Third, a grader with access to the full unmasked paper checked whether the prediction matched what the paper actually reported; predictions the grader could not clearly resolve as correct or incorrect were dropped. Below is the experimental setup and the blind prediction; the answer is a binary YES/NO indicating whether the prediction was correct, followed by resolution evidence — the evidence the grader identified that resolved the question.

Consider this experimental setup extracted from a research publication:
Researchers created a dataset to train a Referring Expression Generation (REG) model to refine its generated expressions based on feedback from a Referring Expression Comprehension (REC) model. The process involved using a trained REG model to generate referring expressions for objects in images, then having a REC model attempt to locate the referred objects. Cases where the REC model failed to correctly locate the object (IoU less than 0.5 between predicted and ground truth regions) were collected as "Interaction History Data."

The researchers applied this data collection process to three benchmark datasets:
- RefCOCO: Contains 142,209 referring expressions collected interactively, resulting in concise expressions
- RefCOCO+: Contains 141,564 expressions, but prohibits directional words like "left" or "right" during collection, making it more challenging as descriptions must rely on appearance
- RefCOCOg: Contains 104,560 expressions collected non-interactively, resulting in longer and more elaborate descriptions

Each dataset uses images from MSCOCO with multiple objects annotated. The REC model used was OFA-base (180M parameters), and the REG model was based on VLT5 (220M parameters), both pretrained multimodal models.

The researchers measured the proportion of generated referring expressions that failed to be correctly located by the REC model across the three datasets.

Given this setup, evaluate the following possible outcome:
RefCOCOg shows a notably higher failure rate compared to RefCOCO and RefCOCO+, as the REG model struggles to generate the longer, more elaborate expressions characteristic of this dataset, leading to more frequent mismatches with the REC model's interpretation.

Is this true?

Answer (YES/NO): NO